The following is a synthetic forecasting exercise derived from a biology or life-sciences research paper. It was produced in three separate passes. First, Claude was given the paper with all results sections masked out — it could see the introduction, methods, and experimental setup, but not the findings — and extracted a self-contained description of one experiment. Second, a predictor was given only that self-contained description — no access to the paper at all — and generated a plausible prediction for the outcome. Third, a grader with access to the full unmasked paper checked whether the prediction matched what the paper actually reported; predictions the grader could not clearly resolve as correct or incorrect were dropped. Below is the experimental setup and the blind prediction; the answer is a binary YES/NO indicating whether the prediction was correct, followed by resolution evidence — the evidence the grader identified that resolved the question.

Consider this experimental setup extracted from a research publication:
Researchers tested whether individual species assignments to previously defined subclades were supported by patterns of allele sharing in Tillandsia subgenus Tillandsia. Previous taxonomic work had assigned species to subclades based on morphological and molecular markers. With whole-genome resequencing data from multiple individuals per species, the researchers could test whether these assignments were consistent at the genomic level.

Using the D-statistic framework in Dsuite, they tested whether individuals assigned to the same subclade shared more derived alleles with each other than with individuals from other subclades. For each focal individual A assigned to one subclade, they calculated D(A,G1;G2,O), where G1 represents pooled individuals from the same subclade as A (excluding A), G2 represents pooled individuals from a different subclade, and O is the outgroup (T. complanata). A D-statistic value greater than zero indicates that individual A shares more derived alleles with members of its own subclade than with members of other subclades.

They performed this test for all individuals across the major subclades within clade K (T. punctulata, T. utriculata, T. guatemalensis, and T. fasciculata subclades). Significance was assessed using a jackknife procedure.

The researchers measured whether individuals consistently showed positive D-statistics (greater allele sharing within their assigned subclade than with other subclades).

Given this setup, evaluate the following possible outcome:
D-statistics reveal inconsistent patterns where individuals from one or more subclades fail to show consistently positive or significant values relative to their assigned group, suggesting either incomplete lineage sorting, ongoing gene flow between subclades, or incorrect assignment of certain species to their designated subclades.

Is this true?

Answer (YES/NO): NO